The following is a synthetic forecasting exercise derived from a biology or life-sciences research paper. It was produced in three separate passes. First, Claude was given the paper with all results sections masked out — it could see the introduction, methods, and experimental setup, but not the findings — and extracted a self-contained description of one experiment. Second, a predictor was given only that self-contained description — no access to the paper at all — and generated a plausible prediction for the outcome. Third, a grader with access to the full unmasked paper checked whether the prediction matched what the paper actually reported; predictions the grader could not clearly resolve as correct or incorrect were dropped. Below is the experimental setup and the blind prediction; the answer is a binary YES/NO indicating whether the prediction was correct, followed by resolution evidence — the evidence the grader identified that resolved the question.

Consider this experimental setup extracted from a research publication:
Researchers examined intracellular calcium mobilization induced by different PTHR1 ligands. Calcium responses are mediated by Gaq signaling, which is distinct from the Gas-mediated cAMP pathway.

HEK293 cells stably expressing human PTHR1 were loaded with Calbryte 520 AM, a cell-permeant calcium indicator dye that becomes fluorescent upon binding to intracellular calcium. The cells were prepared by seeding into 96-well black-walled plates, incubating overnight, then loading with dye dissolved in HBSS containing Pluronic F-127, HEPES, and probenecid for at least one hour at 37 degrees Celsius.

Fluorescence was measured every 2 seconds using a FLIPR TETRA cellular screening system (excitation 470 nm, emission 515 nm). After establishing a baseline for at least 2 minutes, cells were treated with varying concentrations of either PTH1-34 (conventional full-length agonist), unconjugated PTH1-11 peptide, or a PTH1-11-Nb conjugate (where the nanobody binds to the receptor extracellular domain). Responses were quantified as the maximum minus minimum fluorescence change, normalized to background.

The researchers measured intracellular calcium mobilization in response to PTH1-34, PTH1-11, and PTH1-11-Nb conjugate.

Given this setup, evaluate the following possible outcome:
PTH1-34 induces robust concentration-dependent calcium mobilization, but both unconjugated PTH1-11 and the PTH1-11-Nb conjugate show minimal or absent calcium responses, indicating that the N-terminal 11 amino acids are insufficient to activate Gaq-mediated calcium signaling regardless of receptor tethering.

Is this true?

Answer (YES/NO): NO